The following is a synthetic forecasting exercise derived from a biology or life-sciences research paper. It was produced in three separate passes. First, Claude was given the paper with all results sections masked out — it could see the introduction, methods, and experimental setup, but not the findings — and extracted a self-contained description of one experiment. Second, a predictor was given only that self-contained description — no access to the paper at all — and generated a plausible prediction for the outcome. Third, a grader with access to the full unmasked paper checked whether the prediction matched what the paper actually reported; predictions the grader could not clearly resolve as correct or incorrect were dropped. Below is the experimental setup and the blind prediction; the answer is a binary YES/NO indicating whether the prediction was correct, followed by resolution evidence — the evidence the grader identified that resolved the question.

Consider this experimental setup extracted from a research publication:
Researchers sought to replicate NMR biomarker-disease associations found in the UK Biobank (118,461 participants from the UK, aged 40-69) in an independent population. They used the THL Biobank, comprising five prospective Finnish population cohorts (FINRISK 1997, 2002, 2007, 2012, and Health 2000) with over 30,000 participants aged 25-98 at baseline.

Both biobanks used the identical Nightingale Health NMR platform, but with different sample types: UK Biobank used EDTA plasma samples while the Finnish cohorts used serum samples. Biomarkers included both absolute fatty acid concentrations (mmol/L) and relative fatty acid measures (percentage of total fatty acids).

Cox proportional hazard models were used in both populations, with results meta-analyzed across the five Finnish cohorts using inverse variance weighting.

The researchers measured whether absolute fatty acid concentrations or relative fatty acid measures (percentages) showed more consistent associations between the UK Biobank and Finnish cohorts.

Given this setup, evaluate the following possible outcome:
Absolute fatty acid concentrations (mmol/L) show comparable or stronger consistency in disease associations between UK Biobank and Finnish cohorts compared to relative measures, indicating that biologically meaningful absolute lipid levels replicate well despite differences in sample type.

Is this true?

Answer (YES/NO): NO